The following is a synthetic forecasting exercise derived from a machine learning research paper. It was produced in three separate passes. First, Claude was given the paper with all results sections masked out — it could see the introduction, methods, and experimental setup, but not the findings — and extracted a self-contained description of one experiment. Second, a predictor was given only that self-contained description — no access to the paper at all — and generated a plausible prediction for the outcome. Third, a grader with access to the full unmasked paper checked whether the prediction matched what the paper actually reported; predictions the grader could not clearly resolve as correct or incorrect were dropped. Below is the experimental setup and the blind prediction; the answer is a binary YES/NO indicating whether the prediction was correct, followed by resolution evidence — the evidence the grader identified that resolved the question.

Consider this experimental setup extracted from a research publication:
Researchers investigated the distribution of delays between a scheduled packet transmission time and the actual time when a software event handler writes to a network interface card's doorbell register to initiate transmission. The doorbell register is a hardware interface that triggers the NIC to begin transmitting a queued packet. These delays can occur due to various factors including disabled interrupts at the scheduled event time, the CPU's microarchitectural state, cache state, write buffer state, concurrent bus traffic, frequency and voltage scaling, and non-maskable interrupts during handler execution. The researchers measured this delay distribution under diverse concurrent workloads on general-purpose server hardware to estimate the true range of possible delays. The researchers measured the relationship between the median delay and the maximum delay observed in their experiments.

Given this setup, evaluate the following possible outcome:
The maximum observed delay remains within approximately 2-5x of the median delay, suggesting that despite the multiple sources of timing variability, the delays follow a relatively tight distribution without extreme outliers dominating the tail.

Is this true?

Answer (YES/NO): NO